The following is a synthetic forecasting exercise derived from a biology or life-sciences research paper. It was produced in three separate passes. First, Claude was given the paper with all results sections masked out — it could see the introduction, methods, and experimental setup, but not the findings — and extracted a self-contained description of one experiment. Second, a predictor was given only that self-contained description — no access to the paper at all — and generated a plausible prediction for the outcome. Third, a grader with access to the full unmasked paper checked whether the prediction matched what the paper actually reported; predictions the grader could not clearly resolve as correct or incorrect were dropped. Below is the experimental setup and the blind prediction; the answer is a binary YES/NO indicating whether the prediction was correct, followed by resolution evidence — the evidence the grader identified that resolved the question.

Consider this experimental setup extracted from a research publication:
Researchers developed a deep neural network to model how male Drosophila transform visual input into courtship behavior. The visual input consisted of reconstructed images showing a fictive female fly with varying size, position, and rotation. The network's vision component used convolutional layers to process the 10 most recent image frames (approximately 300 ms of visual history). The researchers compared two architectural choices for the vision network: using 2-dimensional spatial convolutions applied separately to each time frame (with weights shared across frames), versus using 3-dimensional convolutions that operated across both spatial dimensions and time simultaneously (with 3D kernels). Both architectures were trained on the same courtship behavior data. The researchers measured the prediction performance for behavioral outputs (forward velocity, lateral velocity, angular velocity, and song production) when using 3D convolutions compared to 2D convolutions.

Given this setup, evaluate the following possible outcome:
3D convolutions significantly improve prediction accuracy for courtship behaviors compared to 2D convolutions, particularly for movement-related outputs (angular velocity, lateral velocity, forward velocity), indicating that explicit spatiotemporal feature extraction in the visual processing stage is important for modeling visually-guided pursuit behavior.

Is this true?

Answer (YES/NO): NO